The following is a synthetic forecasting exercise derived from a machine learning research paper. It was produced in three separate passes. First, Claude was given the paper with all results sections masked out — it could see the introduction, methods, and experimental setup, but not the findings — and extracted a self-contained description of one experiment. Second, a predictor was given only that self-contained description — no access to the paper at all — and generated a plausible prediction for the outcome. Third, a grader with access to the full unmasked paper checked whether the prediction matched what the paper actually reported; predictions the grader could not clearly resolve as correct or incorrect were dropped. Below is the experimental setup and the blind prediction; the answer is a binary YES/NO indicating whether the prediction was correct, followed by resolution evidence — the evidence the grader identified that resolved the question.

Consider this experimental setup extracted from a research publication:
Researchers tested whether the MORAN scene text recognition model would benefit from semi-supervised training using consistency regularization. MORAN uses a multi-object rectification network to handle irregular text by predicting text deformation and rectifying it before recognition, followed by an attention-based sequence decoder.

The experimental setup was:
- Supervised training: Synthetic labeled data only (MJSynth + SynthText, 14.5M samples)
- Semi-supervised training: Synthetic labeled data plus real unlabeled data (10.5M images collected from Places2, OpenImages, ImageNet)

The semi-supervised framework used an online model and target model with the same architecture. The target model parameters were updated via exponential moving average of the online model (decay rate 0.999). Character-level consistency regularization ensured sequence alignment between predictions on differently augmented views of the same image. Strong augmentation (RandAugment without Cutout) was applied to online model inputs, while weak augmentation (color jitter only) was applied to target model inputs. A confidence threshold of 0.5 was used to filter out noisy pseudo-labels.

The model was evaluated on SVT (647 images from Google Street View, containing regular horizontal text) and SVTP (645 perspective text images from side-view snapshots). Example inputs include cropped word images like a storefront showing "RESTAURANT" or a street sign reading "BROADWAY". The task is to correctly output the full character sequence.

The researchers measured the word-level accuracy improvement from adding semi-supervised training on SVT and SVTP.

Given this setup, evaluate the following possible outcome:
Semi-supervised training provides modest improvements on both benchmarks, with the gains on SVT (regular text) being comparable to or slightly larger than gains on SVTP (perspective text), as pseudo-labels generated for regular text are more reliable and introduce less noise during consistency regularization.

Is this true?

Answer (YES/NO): YES